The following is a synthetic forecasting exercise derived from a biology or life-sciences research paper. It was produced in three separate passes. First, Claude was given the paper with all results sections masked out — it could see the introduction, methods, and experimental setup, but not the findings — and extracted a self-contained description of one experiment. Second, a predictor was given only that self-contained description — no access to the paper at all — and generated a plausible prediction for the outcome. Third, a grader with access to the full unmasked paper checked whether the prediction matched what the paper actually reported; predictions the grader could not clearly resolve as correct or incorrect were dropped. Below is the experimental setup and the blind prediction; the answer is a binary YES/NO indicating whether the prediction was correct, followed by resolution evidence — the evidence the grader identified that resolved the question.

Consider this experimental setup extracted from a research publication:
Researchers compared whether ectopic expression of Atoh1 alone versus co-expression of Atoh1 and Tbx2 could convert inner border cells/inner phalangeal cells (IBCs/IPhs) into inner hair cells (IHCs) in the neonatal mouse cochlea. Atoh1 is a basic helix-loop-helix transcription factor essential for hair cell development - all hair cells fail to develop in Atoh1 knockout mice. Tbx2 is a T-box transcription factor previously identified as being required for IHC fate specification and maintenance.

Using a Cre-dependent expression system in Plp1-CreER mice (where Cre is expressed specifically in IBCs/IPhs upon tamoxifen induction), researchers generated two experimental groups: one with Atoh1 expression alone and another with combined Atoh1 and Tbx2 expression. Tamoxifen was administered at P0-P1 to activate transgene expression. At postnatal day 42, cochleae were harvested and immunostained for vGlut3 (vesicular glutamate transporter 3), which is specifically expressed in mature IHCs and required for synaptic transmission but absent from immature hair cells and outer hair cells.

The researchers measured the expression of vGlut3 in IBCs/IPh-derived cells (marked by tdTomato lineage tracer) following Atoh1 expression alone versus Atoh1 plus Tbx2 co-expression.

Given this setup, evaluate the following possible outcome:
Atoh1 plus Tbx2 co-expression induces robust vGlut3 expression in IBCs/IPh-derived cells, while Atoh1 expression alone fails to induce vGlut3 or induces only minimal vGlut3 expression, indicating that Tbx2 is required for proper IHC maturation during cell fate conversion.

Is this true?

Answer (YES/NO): YES